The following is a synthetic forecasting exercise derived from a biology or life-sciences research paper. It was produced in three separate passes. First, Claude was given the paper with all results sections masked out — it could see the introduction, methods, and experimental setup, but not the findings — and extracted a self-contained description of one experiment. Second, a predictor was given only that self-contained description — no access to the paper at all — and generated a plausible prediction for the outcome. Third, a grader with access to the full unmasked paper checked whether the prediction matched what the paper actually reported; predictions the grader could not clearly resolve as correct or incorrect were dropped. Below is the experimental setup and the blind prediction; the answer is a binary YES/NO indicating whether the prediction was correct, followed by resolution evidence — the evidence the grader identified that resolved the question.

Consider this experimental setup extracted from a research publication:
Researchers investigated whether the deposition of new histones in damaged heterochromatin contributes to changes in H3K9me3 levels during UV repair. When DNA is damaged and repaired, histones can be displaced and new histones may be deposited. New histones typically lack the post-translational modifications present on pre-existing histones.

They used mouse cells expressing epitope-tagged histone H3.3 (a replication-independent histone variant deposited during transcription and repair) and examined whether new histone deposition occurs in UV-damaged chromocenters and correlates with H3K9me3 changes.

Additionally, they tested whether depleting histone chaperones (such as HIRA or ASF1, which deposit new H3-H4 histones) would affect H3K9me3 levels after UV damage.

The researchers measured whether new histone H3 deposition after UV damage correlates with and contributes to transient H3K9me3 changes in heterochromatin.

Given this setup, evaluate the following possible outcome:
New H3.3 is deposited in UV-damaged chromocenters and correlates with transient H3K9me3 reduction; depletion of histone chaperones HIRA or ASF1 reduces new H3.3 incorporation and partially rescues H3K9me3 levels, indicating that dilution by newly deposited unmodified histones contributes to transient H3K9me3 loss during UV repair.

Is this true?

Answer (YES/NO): NO